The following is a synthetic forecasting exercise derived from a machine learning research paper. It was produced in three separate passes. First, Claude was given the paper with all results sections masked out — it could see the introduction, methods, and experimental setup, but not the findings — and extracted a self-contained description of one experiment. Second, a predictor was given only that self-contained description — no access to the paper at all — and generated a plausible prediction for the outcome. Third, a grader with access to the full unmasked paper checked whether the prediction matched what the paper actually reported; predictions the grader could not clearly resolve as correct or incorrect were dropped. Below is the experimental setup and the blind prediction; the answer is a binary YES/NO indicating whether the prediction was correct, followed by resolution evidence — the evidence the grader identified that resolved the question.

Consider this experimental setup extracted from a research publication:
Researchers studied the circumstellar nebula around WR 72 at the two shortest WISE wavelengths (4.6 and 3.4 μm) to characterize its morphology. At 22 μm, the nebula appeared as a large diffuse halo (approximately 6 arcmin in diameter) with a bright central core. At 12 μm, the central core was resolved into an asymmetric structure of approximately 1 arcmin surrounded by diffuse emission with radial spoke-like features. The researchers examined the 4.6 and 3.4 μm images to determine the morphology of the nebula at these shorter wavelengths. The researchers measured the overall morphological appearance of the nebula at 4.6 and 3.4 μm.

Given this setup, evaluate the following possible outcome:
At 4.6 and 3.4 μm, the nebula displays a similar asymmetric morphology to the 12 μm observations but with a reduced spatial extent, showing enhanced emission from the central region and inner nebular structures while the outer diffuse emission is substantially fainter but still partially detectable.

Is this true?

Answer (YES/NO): NO